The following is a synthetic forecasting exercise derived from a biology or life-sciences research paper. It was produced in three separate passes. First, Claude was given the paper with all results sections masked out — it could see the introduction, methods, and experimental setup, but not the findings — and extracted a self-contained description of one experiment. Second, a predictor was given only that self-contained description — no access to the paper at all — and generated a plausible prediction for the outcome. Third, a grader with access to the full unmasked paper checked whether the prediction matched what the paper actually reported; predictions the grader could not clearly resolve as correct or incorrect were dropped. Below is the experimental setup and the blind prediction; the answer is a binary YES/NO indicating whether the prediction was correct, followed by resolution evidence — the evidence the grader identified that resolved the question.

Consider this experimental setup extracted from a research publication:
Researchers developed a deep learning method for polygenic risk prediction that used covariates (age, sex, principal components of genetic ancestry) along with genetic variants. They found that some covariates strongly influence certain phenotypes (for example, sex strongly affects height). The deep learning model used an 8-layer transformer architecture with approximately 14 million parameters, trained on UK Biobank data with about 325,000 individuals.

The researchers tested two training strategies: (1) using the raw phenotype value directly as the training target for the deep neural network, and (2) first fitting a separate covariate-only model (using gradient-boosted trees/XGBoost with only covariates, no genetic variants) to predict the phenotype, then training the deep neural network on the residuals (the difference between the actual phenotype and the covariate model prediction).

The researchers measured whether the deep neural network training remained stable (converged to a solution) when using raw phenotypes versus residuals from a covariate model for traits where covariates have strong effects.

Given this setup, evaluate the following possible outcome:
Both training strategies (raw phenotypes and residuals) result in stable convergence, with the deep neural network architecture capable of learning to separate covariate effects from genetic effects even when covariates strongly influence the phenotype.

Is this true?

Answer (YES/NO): NO